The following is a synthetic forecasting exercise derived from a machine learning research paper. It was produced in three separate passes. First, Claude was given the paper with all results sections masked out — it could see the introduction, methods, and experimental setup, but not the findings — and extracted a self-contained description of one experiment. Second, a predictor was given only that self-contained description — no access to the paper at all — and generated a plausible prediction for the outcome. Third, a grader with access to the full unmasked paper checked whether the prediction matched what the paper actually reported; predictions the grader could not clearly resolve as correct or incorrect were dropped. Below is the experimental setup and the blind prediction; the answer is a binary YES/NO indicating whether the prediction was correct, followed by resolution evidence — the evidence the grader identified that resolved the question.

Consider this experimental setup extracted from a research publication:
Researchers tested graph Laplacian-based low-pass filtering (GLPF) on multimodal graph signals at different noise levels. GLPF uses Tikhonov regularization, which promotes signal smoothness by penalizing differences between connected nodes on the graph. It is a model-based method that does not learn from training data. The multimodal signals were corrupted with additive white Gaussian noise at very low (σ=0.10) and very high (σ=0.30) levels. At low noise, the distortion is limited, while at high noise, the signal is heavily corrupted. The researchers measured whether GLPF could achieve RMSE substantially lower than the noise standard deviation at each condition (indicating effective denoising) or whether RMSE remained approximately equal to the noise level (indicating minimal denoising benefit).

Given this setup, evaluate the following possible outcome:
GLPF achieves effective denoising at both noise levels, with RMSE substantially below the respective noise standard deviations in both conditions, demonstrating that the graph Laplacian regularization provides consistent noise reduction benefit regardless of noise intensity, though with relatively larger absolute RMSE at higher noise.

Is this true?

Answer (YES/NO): NO